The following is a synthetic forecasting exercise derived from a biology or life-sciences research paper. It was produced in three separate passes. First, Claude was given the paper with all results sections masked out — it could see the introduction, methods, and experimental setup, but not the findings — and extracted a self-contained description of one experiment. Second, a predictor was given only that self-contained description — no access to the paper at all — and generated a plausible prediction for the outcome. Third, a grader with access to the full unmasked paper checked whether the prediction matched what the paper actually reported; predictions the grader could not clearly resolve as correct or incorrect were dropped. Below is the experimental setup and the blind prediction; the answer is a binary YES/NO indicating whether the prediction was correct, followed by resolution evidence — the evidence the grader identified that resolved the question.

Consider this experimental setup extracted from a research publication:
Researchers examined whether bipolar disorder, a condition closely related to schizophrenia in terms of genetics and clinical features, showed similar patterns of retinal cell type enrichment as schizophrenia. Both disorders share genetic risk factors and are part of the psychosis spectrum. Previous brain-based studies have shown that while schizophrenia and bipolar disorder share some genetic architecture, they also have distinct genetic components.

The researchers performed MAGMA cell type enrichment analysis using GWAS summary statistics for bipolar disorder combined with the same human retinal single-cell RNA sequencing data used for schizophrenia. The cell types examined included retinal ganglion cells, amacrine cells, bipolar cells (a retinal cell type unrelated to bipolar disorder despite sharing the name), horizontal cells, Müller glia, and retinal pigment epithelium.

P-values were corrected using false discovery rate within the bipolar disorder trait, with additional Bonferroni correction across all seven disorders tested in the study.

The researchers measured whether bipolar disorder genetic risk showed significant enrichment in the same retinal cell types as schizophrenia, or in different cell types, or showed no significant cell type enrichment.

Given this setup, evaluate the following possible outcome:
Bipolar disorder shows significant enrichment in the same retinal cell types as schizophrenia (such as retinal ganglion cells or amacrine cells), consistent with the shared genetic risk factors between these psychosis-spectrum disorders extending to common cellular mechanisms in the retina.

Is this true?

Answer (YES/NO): NO